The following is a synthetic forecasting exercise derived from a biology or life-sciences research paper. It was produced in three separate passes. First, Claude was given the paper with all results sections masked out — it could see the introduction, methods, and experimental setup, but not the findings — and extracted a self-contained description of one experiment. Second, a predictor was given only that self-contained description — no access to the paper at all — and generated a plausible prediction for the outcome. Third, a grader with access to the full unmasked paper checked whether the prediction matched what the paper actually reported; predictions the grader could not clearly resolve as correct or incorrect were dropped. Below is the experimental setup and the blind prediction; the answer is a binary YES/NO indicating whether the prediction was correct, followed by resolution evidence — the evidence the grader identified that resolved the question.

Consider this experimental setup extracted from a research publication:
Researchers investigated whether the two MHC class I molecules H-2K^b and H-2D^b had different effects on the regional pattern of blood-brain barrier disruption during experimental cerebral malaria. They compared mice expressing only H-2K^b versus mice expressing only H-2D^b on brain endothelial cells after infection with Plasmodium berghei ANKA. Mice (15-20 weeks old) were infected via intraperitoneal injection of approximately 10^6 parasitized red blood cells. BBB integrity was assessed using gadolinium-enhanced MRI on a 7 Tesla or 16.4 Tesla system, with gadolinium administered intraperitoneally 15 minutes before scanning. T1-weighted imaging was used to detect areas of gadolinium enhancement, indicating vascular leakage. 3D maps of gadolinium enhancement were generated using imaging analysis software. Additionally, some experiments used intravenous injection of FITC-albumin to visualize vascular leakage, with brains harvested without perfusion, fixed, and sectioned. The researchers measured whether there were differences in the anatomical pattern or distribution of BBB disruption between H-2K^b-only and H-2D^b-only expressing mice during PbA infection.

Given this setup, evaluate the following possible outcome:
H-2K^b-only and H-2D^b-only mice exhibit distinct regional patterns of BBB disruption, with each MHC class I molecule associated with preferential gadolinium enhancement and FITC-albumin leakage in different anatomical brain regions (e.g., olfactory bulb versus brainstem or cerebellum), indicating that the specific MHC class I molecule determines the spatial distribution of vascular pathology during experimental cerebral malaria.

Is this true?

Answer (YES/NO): NO